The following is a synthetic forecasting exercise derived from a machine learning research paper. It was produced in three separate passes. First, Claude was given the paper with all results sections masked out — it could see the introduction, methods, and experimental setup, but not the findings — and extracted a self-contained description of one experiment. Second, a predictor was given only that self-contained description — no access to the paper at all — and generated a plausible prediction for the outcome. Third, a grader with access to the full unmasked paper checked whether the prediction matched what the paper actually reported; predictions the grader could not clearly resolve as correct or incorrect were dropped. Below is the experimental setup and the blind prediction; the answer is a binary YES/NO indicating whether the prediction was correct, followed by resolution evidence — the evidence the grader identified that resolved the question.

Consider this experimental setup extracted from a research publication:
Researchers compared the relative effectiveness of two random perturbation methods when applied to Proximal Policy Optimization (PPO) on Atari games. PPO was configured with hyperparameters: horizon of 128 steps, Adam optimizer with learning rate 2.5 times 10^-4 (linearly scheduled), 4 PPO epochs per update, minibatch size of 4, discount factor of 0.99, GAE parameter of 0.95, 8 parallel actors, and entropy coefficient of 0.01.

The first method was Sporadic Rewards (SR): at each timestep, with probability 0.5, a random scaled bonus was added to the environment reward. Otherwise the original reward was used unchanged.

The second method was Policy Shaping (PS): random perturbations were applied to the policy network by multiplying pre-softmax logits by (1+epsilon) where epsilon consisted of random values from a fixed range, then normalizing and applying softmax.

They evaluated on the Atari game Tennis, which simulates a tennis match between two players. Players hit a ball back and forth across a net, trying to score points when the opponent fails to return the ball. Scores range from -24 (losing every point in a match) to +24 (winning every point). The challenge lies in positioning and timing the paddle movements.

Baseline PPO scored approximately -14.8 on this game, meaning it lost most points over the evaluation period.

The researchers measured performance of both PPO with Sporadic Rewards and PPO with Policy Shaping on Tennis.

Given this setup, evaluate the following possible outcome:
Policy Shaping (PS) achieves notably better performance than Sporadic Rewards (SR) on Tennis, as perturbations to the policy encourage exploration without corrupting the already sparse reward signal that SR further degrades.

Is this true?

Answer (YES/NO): YES